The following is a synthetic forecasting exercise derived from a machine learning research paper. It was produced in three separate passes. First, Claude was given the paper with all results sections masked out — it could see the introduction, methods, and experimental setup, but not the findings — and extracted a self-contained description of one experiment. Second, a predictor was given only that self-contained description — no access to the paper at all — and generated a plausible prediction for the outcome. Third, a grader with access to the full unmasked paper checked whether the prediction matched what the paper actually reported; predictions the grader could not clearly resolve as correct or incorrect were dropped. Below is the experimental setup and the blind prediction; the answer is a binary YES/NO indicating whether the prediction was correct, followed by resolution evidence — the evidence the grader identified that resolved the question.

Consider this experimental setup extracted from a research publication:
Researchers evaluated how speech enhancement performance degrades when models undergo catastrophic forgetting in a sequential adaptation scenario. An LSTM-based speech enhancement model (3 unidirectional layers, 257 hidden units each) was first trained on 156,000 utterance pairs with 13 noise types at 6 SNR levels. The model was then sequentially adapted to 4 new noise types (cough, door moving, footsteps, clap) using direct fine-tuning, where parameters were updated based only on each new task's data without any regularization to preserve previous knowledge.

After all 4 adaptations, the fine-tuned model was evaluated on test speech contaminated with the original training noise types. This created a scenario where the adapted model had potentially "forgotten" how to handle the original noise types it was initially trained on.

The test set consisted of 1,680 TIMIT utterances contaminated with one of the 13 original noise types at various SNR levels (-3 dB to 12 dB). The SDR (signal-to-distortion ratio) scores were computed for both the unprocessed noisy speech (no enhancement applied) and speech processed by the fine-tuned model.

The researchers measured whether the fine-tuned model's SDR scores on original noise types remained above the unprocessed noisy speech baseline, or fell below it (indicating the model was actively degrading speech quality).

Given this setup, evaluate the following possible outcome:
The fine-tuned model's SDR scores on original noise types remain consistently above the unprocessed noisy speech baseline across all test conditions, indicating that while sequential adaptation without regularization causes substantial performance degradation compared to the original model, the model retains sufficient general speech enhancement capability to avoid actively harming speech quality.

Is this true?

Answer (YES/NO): YES